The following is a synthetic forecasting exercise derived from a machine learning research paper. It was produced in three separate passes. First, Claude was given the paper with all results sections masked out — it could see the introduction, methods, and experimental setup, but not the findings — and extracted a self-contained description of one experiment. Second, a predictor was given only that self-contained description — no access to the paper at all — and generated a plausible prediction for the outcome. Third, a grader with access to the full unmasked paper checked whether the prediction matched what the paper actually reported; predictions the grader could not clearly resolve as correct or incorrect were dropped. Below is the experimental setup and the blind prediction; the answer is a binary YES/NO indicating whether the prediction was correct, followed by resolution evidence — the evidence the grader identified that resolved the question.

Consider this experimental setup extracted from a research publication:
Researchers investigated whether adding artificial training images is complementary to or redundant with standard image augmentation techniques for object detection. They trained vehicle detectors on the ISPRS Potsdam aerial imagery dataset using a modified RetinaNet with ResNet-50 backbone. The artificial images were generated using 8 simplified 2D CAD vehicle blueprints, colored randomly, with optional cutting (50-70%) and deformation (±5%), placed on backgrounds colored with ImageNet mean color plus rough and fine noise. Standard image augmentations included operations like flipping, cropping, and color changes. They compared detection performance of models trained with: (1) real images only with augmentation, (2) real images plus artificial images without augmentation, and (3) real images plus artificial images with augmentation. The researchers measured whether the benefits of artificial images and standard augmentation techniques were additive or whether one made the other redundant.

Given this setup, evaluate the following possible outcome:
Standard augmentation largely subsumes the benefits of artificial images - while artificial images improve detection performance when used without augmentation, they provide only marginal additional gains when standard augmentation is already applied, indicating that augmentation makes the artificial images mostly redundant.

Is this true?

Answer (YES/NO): NO